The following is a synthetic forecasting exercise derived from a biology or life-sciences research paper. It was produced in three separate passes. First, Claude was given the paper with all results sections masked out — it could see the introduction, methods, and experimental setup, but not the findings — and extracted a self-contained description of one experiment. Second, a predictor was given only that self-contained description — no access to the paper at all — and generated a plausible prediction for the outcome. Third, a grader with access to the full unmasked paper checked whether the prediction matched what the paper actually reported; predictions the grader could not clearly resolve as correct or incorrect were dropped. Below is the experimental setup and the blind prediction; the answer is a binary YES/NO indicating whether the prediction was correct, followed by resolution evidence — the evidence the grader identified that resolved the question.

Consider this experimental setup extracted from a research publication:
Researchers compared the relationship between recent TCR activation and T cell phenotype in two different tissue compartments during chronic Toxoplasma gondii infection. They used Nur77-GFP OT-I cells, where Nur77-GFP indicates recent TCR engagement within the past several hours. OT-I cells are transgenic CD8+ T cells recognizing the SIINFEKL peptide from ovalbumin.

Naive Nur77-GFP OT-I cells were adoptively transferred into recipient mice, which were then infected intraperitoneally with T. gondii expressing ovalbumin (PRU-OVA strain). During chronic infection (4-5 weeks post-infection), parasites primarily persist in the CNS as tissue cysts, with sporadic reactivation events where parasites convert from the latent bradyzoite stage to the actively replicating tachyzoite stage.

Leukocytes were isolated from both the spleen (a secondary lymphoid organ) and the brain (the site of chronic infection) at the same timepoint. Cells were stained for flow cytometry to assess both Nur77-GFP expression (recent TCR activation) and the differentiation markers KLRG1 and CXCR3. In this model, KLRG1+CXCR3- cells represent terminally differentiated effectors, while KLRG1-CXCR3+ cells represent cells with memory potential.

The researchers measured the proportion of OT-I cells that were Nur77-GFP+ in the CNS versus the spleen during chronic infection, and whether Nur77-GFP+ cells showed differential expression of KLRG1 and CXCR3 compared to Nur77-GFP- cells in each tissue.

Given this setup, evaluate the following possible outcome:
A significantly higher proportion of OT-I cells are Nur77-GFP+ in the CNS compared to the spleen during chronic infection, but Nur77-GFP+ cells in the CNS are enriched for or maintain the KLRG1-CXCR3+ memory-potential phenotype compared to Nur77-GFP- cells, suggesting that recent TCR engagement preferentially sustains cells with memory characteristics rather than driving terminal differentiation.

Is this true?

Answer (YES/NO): NO